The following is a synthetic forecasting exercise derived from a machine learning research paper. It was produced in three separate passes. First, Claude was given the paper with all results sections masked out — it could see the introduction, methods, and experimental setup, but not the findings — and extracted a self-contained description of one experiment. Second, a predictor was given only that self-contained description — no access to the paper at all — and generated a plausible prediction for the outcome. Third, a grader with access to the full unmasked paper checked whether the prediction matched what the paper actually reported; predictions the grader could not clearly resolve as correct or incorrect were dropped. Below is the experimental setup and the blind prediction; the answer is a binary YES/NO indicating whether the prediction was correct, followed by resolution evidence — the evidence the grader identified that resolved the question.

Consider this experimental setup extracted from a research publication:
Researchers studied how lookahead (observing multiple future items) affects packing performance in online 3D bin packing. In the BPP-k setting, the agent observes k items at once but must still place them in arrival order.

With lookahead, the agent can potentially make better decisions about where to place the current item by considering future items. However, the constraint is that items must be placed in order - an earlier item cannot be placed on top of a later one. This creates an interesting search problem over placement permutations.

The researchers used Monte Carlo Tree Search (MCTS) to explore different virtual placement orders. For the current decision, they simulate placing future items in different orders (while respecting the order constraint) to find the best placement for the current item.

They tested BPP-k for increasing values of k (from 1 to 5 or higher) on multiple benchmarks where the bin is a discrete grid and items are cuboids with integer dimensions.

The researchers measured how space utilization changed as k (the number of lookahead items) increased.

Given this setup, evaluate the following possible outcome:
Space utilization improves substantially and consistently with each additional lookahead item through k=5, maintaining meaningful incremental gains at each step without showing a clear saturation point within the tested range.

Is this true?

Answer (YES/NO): NO